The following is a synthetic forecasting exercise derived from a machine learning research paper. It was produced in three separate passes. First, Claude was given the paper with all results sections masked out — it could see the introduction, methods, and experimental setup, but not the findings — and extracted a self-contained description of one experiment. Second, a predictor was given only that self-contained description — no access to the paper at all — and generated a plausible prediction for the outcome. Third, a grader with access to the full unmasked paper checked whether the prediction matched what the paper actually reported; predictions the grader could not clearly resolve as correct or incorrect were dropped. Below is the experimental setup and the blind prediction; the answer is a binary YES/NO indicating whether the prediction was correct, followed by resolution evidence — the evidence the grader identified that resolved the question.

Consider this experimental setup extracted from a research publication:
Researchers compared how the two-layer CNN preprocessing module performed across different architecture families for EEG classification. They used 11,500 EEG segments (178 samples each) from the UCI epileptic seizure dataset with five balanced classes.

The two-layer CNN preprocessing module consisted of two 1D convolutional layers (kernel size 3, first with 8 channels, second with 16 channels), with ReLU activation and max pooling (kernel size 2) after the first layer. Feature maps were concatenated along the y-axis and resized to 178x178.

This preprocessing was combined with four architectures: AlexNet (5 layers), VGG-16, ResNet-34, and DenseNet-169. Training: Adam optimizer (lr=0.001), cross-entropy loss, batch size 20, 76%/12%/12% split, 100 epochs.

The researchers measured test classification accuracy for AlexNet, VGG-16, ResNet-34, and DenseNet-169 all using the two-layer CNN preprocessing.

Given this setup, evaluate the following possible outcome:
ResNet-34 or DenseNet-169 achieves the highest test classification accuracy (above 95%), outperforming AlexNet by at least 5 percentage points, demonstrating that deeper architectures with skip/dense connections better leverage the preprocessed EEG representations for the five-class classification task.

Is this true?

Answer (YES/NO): NO